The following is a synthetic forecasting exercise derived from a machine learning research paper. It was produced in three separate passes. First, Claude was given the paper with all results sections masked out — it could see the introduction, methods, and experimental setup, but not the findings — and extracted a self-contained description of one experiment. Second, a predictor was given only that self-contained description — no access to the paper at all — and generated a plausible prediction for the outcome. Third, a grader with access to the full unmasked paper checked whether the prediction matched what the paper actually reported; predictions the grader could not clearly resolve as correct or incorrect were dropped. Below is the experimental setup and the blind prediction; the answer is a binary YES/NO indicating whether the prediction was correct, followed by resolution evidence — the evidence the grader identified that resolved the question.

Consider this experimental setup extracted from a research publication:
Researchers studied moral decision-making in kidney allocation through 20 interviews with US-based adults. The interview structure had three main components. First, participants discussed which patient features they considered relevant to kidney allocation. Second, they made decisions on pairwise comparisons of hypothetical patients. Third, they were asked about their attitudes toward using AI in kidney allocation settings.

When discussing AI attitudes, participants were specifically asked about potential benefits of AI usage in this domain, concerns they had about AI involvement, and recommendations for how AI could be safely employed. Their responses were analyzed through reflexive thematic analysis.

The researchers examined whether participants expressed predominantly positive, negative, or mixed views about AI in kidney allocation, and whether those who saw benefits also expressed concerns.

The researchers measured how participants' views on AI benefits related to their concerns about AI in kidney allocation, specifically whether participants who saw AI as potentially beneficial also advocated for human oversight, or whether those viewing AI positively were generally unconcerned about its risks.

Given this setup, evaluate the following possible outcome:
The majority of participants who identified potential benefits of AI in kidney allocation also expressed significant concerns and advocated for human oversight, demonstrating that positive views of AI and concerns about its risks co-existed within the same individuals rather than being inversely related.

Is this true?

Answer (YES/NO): YES